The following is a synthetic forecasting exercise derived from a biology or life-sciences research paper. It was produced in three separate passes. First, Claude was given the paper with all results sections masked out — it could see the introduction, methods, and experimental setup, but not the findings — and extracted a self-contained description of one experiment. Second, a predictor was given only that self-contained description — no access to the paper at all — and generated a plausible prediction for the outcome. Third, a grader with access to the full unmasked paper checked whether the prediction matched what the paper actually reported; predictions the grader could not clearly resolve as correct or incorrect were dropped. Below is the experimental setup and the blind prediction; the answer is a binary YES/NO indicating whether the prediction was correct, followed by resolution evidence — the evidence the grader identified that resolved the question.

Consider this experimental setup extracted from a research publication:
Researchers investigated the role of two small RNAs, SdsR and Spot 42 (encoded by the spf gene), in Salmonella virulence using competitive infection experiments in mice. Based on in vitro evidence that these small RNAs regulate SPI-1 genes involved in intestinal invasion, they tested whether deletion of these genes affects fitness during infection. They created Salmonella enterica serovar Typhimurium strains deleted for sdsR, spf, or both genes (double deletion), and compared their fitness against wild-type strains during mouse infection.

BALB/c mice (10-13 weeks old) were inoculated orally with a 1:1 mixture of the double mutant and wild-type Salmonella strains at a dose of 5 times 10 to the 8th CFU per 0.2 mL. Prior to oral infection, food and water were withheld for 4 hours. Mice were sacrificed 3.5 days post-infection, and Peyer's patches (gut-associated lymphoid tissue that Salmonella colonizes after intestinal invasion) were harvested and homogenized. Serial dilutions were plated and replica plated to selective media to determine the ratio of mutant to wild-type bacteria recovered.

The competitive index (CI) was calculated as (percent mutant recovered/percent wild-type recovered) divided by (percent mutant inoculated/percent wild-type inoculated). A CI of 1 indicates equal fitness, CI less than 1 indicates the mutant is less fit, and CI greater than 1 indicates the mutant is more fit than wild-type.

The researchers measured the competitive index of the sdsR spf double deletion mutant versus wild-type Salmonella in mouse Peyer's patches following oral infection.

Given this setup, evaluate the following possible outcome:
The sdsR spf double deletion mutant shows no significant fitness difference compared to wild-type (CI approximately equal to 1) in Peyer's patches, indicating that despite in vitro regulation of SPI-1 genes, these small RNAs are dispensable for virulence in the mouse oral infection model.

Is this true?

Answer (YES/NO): NO